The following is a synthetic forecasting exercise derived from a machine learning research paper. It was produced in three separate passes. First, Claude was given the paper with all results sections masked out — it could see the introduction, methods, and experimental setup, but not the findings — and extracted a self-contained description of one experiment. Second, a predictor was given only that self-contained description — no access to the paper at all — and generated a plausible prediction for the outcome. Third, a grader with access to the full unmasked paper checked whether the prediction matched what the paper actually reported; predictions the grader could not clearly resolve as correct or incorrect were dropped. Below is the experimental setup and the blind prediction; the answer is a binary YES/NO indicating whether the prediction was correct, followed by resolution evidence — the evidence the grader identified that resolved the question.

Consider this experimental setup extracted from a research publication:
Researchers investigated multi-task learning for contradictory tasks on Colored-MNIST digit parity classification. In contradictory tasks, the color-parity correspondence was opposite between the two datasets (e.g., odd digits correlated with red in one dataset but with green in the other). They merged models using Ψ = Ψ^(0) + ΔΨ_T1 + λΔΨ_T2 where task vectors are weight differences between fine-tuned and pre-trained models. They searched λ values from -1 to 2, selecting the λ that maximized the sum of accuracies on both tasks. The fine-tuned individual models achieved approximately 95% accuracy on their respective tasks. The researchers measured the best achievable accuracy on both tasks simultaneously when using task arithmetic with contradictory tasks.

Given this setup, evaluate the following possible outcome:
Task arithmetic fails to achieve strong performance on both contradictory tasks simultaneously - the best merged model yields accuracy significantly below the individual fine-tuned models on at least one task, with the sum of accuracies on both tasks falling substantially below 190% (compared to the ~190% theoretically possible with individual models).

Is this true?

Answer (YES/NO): YES